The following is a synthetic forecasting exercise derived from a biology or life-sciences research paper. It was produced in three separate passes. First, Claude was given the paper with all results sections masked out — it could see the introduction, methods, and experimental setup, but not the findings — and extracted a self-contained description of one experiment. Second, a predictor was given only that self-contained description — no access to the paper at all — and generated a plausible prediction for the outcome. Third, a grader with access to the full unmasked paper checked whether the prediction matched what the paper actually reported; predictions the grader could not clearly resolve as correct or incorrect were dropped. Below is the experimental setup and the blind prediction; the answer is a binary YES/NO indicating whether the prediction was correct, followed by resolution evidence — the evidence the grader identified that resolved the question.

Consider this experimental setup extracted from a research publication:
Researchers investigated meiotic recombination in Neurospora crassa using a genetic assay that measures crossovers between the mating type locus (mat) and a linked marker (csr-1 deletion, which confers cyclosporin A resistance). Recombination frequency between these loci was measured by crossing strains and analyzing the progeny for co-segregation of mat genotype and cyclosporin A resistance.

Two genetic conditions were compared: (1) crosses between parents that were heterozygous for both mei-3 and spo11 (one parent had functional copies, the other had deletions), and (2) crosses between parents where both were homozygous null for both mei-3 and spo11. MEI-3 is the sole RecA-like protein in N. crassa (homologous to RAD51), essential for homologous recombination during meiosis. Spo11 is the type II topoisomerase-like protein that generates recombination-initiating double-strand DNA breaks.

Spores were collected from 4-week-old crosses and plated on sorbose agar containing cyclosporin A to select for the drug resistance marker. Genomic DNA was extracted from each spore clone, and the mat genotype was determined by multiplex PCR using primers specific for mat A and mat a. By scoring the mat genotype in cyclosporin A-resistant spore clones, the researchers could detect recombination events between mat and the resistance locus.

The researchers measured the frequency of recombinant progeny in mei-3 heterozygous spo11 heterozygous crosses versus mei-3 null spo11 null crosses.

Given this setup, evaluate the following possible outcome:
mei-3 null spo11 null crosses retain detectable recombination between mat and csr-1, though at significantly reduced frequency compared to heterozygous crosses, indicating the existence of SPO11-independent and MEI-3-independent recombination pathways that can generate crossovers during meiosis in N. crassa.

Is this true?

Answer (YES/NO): NO